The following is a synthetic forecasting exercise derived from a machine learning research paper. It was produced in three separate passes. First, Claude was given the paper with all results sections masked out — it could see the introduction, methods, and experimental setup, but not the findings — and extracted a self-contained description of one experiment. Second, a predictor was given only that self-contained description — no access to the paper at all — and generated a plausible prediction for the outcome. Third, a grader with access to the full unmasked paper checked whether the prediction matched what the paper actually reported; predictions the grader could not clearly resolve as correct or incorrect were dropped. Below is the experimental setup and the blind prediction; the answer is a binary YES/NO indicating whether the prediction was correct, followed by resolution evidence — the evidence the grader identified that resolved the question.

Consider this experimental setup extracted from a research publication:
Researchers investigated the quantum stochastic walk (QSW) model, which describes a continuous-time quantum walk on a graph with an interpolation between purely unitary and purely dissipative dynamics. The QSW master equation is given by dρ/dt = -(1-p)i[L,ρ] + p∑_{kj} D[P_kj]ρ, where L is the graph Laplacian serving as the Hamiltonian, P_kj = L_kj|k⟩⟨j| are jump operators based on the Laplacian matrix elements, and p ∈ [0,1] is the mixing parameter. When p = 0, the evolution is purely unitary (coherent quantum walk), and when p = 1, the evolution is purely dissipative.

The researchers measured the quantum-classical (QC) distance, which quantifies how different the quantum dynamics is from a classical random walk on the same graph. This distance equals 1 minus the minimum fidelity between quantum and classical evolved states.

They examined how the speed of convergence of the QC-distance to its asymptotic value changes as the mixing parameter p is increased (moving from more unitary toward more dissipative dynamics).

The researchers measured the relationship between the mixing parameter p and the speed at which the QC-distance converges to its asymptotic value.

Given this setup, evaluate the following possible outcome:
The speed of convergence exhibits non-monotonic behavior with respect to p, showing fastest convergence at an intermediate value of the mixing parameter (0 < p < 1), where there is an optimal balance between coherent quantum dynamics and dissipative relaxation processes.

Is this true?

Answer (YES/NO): NO